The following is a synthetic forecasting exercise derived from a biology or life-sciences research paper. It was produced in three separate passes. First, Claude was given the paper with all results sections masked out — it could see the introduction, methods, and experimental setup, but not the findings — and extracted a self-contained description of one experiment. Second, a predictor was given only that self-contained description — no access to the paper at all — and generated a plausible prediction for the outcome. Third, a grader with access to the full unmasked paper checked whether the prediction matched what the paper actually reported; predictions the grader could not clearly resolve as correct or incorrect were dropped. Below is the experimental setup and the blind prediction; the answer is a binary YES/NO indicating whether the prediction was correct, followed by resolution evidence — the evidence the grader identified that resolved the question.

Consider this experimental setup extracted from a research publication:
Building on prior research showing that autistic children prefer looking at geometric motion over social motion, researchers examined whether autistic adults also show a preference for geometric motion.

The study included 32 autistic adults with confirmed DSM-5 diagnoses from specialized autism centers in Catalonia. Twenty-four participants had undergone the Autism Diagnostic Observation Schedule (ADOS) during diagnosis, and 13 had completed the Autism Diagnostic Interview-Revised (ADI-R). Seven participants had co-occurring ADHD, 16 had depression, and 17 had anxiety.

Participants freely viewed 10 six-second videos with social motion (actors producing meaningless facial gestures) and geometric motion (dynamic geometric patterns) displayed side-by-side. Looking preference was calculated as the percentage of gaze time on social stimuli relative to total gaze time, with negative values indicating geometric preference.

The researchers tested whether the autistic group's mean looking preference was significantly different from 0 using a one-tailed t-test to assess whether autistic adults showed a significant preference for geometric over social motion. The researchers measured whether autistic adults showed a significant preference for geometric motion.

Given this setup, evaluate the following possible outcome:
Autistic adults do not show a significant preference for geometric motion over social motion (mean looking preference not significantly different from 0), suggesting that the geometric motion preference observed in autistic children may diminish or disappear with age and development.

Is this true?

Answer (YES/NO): YES